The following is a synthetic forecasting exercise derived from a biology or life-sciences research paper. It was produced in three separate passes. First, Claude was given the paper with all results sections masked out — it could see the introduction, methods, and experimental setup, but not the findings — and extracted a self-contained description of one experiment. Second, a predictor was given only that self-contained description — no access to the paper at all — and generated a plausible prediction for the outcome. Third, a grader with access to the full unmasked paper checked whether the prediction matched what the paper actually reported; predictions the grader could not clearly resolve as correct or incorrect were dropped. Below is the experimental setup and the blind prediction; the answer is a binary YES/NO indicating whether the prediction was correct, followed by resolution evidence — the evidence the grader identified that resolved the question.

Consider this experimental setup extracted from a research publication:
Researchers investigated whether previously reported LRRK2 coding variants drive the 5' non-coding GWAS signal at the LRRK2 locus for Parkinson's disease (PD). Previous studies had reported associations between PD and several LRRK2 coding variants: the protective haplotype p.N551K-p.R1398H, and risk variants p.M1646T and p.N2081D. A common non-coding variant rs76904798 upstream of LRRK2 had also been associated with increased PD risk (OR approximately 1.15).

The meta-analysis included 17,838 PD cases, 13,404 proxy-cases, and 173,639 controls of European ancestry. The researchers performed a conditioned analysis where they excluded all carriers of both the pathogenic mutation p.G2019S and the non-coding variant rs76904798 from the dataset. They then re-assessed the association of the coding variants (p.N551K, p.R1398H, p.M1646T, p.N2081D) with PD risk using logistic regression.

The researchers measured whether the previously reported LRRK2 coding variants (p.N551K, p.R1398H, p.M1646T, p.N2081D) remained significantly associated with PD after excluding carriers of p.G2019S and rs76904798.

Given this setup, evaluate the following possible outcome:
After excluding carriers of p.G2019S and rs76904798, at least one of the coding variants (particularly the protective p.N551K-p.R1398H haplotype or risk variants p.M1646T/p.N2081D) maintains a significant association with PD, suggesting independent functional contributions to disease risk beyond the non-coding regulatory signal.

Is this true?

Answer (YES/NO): NO